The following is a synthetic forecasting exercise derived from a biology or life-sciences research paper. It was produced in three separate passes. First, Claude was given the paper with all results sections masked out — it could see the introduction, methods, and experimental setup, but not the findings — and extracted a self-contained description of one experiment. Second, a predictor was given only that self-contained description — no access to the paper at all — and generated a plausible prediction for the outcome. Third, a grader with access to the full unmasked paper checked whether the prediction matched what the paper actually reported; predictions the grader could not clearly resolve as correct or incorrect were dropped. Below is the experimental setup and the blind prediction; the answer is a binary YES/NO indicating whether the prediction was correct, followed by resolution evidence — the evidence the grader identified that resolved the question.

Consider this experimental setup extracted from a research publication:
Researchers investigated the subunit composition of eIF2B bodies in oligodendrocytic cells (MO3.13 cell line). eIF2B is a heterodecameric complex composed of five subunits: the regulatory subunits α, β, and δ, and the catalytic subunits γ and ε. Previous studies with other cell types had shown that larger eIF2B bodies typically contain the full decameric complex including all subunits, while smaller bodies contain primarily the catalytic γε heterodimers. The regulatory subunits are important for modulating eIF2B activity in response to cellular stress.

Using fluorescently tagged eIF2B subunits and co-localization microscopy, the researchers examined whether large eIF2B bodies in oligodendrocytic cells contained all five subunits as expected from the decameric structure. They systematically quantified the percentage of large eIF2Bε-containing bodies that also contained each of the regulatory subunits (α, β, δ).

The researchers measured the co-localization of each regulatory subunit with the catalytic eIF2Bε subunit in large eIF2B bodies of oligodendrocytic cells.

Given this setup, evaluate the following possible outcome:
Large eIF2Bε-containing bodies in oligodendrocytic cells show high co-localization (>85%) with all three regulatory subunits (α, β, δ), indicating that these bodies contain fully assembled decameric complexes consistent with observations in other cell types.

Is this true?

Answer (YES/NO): NO